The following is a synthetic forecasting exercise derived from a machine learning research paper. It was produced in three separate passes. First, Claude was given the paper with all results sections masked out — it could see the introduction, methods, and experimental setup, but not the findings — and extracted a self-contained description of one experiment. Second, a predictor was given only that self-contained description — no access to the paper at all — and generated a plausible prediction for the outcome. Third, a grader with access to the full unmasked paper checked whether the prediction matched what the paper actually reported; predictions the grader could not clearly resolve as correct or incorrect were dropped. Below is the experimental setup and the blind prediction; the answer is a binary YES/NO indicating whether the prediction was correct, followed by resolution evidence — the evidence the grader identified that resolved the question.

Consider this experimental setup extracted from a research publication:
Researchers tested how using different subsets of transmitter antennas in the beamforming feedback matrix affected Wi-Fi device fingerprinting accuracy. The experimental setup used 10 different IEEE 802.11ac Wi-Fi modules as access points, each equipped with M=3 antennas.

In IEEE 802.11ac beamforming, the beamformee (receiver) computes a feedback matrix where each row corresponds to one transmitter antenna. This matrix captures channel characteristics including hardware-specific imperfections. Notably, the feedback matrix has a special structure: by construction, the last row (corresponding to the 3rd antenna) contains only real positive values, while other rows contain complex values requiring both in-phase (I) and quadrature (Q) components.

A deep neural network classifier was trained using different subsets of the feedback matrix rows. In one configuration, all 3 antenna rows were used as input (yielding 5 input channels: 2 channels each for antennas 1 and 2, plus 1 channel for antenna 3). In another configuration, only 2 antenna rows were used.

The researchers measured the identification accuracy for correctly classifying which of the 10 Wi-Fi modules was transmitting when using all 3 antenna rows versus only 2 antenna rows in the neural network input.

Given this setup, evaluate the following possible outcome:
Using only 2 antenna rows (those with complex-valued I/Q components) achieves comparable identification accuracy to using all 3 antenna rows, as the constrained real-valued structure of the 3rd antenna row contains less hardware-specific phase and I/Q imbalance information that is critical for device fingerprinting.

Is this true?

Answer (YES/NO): NO